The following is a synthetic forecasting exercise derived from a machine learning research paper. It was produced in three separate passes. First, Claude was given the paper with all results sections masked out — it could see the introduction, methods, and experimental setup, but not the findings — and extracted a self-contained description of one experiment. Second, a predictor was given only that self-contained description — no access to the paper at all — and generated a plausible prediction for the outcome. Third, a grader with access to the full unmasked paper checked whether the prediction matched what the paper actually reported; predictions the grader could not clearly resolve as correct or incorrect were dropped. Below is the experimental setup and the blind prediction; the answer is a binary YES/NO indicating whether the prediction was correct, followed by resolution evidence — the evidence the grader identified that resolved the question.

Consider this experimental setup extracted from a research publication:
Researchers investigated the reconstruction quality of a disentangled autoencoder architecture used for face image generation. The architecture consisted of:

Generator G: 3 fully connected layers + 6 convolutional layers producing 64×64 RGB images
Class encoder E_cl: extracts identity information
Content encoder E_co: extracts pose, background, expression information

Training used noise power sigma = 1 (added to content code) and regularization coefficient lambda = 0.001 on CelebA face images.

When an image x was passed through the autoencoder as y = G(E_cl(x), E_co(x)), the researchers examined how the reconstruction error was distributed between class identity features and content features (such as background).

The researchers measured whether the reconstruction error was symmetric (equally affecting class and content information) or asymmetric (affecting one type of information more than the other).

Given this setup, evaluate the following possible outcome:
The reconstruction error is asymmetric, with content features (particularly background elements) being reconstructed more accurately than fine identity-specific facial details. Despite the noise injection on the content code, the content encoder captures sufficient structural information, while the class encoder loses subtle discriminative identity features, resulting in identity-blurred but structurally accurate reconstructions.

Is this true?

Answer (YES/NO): NO